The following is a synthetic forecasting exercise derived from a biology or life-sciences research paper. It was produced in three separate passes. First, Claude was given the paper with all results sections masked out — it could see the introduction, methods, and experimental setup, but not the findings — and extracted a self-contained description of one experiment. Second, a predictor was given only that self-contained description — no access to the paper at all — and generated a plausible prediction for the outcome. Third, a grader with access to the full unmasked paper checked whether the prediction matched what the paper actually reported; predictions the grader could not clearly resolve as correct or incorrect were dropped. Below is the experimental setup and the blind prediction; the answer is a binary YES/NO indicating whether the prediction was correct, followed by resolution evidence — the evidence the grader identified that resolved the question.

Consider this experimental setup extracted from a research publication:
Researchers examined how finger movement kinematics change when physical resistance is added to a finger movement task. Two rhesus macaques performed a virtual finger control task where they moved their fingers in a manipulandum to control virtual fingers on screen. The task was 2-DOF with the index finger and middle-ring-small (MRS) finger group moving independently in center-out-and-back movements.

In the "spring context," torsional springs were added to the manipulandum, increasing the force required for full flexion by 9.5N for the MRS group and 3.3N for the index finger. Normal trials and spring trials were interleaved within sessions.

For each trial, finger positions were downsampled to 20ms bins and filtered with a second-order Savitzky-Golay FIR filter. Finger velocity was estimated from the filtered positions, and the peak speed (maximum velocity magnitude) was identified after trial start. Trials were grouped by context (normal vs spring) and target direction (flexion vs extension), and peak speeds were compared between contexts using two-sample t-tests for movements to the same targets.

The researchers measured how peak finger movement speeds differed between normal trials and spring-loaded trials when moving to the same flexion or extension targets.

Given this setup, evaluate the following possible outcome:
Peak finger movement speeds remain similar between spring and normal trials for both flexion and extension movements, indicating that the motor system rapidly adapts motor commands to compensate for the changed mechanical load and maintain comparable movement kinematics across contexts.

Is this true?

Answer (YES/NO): NO